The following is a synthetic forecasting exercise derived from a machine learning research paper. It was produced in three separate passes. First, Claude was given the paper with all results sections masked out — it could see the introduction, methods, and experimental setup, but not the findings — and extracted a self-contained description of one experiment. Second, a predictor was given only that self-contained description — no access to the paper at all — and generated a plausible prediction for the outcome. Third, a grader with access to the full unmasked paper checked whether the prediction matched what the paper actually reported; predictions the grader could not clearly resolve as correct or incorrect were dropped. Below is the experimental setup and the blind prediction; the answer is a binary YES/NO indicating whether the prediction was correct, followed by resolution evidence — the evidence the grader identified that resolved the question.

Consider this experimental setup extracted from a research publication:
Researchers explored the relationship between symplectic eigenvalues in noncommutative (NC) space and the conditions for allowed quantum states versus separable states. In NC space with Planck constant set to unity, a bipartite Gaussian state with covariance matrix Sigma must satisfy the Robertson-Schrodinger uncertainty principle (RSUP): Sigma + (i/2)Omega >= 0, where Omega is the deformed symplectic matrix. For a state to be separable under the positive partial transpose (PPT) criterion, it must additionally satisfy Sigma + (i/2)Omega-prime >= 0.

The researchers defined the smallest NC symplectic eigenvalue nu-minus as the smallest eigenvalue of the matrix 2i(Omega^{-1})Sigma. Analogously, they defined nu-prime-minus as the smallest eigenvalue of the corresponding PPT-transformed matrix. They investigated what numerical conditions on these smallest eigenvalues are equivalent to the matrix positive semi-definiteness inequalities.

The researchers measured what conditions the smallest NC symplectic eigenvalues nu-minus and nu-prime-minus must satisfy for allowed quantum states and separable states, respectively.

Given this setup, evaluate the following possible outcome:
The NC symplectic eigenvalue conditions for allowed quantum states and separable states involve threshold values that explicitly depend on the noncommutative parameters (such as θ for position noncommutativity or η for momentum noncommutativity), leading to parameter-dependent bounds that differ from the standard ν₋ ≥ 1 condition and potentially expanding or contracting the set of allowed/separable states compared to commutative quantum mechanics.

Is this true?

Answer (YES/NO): NO